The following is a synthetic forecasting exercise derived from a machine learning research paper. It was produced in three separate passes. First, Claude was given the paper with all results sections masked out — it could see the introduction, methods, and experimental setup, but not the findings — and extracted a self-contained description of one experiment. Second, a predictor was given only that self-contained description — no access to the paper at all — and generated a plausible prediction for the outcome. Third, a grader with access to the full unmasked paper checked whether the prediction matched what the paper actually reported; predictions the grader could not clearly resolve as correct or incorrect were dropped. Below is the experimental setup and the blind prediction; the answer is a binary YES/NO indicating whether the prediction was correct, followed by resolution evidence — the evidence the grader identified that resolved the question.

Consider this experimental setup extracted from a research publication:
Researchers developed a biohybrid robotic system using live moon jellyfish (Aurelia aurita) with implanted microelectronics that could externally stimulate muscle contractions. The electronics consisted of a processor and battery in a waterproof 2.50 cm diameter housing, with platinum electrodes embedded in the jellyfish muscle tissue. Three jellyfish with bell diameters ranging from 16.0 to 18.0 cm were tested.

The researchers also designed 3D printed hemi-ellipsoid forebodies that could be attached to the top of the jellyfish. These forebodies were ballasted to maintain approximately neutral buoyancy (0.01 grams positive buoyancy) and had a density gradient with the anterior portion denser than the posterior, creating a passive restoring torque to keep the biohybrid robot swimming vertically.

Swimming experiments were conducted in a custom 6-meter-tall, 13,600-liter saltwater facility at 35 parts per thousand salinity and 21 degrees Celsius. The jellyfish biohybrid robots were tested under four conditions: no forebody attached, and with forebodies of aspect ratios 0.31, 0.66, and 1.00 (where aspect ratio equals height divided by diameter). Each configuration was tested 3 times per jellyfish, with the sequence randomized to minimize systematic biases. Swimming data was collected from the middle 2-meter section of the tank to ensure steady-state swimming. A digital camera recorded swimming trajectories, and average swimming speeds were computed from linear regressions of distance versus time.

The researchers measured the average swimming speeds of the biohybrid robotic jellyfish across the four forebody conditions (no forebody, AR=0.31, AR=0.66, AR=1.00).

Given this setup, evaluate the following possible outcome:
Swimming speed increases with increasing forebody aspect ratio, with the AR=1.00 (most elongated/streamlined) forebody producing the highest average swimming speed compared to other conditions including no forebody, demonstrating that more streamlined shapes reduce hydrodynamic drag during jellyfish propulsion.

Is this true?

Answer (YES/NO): YES